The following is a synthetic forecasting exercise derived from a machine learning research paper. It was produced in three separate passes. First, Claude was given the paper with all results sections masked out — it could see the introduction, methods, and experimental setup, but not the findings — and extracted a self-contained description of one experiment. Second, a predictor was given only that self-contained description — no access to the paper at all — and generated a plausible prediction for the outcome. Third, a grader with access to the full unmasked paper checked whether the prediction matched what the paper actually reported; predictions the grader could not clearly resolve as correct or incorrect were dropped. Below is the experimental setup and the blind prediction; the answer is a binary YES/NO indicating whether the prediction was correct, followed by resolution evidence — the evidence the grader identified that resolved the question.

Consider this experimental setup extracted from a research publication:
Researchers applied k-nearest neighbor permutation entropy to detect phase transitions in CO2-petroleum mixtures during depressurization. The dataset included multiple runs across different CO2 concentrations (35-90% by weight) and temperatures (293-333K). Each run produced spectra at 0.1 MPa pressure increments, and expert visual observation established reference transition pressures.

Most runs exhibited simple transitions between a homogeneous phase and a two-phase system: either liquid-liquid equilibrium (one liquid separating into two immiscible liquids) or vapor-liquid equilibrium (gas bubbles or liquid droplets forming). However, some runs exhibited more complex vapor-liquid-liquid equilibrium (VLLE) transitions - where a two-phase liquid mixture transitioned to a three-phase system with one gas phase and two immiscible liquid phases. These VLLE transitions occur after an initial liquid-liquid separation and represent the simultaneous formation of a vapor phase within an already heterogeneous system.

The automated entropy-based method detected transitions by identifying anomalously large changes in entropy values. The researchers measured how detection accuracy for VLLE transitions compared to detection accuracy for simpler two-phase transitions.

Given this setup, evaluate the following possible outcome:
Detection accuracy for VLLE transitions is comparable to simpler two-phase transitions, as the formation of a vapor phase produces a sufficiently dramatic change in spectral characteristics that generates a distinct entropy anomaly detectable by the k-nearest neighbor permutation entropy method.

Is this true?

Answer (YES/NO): NO